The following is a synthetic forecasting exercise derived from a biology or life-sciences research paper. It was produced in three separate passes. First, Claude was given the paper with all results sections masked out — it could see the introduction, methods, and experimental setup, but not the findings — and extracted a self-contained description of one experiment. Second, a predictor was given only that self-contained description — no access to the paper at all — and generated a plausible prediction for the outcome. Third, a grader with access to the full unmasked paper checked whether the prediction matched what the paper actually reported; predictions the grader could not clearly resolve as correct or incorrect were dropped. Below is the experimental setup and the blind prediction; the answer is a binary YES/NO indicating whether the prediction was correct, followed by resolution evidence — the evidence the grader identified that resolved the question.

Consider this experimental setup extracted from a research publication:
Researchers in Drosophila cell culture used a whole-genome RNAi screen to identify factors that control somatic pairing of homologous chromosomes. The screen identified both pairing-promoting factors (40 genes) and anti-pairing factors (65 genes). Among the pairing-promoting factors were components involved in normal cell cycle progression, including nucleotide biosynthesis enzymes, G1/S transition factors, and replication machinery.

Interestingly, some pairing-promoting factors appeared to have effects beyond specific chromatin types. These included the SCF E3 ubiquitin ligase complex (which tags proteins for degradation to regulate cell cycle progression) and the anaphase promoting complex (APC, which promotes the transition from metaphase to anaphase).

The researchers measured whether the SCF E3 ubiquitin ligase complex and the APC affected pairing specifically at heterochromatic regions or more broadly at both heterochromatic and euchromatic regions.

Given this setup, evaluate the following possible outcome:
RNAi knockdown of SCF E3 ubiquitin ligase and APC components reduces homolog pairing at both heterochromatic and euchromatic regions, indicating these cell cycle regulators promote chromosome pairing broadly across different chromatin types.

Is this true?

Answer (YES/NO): YES